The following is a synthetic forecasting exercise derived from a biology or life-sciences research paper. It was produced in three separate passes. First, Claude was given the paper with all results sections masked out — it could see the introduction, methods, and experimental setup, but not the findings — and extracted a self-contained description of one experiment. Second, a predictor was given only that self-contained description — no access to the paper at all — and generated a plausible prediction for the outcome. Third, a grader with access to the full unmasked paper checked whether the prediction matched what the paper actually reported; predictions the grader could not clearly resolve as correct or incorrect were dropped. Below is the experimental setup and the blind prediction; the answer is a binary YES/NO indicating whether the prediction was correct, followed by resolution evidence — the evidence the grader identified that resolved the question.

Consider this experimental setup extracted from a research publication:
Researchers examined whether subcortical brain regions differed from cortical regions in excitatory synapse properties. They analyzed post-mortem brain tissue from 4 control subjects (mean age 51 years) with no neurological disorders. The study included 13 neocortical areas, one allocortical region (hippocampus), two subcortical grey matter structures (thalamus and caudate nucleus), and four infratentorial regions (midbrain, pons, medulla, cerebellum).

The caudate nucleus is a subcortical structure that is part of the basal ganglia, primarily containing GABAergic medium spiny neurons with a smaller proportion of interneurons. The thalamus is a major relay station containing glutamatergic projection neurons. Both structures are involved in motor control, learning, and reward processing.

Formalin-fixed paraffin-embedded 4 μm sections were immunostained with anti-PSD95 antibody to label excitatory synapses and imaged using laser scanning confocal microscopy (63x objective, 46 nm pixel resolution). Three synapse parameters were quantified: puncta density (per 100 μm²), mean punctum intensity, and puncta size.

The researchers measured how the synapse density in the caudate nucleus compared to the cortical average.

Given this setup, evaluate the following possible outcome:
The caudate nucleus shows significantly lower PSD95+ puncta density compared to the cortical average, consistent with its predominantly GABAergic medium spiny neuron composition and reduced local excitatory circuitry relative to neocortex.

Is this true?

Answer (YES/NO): YES